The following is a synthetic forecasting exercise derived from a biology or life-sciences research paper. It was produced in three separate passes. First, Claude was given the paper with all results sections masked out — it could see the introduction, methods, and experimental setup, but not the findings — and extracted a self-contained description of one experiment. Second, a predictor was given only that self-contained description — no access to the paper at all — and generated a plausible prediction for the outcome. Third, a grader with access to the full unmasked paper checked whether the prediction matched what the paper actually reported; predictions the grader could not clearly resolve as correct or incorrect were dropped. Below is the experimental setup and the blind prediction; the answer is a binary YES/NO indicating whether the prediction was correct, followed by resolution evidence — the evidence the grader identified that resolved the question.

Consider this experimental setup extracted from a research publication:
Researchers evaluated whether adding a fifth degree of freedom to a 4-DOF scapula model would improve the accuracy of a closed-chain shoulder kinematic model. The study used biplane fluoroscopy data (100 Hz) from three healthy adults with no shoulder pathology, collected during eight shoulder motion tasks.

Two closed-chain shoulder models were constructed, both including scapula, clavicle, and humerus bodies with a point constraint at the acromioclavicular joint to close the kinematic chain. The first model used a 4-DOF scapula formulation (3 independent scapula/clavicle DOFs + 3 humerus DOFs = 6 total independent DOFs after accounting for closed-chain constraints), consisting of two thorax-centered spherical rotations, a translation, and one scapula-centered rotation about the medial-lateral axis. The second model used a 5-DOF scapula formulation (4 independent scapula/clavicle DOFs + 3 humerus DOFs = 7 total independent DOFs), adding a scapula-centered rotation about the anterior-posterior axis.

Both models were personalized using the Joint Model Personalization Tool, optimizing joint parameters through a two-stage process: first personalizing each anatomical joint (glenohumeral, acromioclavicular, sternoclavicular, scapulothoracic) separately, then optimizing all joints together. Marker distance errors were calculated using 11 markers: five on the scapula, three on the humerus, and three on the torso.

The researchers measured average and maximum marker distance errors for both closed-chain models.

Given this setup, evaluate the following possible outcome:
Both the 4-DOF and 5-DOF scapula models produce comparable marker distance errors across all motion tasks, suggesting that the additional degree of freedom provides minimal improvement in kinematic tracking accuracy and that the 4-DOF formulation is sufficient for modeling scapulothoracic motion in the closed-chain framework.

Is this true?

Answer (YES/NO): NO